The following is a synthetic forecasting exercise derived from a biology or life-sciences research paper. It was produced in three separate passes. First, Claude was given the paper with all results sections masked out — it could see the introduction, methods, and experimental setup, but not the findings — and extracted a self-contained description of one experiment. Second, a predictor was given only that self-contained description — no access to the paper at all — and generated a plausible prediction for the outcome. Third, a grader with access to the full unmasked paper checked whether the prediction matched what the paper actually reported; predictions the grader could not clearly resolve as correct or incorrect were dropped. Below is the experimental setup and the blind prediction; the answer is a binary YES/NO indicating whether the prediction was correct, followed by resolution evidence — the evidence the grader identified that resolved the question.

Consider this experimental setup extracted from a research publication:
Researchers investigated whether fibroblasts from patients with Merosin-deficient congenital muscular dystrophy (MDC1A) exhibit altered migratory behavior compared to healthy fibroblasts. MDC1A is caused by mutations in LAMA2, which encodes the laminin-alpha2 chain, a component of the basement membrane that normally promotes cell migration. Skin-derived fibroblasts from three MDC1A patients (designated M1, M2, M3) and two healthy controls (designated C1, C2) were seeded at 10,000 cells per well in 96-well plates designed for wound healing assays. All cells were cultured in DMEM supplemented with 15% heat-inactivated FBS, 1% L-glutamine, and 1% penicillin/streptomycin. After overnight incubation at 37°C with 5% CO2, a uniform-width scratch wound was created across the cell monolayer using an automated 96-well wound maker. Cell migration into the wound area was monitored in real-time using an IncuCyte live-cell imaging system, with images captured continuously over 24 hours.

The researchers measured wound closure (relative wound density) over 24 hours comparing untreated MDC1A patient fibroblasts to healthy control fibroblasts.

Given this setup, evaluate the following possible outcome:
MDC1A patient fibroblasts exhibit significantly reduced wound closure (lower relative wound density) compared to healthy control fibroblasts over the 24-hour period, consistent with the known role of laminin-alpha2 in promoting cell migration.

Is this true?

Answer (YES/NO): NO